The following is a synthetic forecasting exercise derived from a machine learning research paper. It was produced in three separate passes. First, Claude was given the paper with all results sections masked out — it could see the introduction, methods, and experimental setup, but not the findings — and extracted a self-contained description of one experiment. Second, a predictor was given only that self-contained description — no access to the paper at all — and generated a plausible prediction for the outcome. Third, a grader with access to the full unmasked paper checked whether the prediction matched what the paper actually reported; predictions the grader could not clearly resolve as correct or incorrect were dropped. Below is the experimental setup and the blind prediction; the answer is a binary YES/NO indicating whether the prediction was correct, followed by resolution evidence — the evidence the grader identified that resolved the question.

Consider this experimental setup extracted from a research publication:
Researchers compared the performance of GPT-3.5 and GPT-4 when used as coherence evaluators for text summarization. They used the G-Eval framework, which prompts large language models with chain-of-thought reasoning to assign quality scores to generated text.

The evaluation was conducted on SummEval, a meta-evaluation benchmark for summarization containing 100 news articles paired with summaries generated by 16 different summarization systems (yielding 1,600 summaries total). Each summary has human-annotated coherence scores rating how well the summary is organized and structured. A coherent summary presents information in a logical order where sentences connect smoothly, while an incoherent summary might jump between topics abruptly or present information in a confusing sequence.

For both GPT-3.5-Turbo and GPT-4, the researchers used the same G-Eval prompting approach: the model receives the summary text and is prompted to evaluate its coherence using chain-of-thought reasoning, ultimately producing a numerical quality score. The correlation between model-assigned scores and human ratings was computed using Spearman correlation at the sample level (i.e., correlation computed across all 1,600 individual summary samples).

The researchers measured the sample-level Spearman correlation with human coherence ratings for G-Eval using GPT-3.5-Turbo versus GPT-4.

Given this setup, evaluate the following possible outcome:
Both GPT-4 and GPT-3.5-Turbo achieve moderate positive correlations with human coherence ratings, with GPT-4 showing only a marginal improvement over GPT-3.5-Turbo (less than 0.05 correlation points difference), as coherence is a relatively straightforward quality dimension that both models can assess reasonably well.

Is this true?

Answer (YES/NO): NO